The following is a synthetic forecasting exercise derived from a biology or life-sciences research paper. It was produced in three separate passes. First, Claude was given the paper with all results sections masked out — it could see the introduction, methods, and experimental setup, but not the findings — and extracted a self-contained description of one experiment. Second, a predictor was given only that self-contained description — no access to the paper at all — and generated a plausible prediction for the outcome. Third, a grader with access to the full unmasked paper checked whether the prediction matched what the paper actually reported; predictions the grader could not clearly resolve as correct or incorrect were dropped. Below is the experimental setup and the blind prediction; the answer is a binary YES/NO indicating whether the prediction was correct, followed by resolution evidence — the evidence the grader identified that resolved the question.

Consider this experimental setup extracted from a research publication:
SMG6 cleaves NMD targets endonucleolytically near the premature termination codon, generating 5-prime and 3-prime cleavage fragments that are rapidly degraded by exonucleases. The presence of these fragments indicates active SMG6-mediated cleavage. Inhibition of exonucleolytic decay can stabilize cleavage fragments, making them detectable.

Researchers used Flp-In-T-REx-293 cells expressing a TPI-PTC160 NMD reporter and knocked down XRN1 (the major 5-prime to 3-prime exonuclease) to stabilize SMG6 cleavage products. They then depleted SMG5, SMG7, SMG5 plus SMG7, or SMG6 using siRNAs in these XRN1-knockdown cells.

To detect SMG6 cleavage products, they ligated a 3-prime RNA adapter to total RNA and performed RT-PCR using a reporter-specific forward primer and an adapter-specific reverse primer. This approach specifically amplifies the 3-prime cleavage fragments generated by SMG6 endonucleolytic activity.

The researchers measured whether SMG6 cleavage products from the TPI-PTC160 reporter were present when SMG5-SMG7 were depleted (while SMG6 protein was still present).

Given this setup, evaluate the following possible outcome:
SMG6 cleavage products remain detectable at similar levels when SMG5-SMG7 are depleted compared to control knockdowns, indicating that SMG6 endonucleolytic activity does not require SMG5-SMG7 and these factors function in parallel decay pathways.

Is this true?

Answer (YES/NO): NO